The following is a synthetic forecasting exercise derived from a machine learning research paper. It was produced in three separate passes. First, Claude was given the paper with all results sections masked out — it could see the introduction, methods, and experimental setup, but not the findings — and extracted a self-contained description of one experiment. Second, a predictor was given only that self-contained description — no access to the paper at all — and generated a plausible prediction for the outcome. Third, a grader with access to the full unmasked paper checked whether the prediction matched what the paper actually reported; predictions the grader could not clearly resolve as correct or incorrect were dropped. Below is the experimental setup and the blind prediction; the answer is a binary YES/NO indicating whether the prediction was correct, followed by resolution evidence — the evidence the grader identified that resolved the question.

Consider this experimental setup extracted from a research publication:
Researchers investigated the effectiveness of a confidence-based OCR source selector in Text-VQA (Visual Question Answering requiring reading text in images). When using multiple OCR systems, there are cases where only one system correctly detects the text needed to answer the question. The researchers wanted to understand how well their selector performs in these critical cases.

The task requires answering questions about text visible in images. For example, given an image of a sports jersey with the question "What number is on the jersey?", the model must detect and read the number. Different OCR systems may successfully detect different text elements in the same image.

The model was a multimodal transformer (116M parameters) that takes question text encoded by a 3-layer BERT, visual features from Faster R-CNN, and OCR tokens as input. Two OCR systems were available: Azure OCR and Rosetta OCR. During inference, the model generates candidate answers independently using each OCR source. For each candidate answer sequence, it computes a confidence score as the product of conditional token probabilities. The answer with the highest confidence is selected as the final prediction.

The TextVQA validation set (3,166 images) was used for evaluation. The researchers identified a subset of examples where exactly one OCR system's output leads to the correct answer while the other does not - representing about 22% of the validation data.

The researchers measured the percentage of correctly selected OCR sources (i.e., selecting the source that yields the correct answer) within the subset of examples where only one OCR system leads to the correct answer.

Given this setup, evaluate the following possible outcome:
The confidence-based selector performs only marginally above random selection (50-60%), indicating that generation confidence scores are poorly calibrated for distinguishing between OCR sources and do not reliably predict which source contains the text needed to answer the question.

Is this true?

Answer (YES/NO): NO